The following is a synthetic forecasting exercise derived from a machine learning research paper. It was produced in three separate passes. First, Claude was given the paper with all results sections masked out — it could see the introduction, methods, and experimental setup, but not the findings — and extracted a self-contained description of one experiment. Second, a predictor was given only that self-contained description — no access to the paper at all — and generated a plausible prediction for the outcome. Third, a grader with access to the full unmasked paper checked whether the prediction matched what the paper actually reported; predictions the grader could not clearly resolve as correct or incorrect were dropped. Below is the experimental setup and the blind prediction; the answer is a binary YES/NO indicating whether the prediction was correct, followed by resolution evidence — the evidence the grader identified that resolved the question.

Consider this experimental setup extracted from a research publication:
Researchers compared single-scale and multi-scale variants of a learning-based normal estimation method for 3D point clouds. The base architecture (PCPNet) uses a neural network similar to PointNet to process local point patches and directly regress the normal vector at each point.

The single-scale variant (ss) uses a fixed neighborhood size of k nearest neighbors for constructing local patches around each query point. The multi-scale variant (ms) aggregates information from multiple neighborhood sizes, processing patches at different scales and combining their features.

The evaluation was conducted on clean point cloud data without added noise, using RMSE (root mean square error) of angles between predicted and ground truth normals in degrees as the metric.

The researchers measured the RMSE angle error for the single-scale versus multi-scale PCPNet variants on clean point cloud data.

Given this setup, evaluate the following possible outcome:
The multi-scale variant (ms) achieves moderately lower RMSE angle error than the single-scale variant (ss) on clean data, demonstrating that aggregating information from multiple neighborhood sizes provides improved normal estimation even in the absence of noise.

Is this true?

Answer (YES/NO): NO